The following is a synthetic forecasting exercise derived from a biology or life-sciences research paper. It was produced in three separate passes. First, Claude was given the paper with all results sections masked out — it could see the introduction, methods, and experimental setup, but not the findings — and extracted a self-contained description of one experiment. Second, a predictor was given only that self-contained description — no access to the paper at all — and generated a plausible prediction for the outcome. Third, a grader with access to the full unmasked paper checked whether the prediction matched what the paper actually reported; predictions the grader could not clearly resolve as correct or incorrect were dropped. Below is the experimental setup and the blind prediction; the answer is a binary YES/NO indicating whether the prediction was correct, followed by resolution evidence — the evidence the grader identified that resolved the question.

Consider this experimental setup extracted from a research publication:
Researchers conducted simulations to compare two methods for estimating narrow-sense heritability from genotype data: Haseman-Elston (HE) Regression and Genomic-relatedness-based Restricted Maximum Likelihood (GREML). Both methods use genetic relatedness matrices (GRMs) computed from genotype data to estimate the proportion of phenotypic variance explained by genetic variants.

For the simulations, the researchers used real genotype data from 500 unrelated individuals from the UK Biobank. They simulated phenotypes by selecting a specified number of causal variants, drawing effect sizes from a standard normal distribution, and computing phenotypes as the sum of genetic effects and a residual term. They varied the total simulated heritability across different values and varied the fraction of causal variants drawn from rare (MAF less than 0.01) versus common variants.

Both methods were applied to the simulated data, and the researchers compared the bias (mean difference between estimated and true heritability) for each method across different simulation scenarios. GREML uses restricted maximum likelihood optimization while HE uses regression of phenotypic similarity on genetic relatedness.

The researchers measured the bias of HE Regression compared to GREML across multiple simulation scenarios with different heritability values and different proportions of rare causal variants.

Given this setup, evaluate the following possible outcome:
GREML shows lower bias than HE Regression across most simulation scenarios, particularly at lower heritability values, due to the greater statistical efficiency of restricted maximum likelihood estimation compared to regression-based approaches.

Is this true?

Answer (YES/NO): NO